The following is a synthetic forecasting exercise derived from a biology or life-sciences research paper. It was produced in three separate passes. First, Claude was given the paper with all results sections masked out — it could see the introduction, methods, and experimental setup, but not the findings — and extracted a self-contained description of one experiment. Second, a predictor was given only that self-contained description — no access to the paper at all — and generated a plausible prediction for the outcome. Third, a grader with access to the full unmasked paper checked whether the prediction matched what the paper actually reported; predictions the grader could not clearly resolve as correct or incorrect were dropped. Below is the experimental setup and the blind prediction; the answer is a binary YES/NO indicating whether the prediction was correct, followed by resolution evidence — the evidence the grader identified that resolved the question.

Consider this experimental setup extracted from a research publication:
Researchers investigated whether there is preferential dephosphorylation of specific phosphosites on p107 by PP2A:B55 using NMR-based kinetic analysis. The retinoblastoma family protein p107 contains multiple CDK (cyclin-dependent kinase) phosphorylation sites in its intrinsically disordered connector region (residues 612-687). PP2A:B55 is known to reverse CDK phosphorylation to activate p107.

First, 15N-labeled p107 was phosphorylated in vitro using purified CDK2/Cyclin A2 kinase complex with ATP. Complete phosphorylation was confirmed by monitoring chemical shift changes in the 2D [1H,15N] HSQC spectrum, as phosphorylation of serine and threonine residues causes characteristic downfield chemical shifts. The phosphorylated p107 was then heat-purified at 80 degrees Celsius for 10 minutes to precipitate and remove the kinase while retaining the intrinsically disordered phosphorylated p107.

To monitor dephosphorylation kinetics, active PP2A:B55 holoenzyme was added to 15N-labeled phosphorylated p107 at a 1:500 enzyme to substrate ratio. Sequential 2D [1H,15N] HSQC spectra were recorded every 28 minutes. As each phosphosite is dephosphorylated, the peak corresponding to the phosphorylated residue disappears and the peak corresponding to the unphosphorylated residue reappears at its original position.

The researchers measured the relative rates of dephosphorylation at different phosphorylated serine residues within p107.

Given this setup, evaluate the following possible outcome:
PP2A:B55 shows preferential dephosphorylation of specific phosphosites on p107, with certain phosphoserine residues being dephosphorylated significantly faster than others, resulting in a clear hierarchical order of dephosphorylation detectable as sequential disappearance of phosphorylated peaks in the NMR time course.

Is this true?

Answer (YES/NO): YES